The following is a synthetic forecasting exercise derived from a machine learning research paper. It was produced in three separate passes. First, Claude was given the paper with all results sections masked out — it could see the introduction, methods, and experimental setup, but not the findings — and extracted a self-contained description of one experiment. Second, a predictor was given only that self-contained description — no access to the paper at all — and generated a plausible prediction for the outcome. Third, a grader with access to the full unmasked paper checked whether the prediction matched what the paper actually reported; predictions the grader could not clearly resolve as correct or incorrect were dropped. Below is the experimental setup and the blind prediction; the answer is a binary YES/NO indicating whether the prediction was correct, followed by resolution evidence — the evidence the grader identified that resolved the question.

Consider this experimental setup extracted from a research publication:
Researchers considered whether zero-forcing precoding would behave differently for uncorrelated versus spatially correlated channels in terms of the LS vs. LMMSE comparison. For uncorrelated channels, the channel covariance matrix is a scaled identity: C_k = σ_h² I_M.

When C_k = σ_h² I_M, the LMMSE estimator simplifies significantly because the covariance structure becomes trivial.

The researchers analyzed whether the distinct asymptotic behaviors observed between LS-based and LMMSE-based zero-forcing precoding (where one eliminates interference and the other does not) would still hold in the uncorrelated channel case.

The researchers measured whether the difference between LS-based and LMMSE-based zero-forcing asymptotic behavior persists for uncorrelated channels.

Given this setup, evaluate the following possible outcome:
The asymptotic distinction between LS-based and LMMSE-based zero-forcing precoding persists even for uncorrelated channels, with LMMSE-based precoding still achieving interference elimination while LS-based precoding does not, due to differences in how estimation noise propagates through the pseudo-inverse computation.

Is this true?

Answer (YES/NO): NO